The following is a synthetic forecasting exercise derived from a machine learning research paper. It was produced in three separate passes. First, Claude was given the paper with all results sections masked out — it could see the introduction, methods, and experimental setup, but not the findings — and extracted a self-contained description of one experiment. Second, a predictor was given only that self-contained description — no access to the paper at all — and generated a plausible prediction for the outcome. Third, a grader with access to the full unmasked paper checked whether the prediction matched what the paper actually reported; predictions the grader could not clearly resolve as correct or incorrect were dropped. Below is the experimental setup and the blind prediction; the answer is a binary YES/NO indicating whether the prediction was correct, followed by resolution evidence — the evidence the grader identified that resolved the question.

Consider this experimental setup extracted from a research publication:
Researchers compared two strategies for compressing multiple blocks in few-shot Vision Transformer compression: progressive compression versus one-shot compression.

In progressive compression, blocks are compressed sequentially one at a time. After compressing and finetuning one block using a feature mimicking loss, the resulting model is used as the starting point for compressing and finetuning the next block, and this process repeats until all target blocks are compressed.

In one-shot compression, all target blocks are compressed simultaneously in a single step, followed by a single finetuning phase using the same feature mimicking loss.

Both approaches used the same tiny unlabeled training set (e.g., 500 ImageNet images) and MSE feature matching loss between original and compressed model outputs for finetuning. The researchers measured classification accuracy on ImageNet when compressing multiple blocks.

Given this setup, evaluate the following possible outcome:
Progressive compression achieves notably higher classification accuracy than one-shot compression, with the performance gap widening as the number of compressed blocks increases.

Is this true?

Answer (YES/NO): YES